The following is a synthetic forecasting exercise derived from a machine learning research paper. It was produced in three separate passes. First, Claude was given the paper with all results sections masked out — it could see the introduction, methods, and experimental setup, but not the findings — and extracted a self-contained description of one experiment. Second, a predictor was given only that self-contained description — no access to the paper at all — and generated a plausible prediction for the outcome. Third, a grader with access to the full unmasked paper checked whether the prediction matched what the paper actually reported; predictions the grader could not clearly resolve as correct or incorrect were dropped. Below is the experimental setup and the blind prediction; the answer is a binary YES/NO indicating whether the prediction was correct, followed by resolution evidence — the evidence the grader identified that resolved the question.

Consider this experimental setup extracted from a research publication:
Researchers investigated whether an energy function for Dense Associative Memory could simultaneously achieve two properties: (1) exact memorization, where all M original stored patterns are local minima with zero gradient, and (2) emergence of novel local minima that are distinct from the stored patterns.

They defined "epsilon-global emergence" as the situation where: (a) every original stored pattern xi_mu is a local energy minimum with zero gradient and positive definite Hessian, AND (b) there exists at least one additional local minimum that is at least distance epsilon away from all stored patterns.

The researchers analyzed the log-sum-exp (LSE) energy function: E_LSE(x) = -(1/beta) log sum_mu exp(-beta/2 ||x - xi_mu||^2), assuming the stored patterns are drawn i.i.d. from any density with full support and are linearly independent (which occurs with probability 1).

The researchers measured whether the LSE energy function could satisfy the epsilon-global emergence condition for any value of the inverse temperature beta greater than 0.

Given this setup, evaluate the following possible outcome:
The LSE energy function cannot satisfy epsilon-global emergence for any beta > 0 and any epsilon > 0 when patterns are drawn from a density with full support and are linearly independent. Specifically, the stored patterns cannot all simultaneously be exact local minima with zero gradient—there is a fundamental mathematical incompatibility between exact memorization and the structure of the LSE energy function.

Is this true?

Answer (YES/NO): YES